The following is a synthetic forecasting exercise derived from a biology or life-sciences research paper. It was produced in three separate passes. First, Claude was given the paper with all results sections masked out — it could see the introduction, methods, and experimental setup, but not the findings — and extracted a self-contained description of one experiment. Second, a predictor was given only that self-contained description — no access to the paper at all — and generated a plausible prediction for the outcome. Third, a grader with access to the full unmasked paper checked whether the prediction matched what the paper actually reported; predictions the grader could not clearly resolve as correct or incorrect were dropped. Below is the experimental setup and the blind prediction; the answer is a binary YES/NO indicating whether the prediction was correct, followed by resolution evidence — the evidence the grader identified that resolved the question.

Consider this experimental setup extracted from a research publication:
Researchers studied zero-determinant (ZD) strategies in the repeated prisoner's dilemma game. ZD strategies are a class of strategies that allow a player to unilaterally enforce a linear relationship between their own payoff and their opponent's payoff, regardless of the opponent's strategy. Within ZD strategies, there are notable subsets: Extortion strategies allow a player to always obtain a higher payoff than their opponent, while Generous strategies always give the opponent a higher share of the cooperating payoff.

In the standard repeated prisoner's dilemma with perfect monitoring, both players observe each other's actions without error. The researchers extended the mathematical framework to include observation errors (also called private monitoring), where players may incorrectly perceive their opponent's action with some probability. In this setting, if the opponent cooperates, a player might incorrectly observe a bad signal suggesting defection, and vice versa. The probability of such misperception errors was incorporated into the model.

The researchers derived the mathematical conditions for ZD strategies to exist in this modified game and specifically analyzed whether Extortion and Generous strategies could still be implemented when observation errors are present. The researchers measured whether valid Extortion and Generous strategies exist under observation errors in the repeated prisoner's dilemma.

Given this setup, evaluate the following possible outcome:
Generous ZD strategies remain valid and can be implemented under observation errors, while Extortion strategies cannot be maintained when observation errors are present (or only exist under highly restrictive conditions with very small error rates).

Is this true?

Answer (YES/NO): NO